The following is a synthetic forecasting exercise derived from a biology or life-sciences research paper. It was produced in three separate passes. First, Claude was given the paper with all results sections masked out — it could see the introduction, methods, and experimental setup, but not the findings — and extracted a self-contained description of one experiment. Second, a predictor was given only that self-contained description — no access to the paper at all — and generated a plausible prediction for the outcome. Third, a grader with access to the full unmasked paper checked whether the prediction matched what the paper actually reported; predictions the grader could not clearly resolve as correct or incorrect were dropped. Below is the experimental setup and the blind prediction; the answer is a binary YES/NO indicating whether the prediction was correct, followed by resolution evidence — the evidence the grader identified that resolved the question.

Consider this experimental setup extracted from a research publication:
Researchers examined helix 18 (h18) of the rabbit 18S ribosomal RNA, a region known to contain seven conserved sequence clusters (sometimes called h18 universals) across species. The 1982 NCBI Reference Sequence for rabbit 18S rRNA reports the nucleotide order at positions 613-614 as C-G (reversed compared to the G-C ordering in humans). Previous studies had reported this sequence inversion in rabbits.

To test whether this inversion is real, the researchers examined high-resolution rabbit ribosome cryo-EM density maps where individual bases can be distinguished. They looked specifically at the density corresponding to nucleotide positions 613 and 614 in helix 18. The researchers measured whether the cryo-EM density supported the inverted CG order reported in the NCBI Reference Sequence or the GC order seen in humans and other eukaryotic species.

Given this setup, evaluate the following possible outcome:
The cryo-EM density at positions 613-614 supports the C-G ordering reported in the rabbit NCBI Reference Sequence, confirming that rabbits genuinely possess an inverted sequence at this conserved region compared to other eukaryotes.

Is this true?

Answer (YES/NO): NO